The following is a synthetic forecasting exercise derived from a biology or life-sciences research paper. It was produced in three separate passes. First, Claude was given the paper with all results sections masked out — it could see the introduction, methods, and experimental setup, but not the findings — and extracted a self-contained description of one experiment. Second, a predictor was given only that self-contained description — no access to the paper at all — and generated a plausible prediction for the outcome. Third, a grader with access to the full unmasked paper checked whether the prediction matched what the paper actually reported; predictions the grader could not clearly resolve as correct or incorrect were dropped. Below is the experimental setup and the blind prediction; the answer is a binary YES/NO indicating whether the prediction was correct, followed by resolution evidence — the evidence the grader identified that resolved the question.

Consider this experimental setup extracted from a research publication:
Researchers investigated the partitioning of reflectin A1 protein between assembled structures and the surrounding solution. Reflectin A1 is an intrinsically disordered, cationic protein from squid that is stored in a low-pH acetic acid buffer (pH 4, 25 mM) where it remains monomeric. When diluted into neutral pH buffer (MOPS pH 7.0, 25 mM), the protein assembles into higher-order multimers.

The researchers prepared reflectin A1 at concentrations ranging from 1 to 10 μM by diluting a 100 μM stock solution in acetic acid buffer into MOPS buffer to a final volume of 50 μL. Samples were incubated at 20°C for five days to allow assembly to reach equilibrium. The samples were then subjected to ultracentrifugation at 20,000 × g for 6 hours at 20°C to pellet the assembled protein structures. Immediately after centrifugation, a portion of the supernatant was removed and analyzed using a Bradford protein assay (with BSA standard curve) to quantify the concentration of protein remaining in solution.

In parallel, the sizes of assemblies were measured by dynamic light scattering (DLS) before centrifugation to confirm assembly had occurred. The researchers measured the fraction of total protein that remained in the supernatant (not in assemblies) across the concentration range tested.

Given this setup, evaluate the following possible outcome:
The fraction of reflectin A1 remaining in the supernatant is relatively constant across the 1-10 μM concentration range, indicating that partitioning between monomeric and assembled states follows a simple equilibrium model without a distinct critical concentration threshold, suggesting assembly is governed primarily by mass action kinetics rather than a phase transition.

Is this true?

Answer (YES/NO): NO